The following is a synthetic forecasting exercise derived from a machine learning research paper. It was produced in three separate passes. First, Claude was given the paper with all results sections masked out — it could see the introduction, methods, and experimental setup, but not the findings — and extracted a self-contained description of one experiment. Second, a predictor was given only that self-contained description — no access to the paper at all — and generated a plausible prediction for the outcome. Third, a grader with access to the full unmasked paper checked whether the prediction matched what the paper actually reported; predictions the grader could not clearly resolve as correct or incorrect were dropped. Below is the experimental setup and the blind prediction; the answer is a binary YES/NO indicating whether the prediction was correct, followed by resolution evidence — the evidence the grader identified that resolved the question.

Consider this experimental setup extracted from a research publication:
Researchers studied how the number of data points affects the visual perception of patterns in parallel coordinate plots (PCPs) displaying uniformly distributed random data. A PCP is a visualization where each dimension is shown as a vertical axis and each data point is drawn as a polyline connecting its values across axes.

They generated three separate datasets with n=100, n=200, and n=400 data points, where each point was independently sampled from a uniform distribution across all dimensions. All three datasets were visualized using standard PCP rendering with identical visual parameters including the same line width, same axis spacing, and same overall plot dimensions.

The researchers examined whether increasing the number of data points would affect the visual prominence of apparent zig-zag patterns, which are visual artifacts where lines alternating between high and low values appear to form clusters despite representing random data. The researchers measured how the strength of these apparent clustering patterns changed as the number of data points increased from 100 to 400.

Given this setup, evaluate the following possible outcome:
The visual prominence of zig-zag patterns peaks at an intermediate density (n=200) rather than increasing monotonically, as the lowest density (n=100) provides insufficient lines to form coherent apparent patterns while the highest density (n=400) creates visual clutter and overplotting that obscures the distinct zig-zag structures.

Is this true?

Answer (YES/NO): NO